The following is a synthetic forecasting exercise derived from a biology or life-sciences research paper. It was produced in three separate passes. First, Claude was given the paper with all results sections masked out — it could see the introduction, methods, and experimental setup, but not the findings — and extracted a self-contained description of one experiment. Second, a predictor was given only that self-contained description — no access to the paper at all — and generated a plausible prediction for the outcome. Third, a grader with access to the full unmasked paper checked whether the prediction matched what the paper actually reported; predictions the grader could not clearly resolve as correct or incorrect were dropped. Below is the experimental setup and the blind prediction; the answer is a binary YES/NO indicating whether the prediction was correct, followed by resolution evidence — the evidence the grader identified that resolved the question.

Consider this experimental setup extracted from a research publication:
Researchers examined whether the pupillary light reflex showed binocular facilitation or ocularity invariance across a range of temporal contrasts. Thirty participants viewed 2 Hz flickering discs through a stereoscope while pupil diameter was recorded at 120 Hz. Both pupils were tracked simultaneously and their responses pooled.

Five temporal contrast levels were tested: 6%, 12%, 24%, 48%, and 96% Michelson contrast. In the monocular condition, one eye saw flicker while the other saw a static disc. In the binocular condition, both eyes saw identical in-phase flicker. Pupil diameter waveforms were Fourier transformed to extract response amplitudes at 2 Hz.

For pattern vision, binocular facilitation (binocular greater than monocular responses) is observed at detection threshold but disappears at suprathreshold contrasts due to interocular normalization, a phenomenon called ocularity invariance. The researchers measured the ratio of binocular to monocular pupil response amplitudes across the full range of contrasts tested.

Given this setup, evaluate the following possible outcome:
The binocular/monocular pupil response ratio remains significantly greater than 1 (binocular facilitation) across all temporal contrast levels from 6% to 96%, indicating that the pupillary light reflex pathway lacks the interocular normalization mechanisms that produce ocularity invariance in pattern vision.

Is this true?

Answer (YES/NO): NO